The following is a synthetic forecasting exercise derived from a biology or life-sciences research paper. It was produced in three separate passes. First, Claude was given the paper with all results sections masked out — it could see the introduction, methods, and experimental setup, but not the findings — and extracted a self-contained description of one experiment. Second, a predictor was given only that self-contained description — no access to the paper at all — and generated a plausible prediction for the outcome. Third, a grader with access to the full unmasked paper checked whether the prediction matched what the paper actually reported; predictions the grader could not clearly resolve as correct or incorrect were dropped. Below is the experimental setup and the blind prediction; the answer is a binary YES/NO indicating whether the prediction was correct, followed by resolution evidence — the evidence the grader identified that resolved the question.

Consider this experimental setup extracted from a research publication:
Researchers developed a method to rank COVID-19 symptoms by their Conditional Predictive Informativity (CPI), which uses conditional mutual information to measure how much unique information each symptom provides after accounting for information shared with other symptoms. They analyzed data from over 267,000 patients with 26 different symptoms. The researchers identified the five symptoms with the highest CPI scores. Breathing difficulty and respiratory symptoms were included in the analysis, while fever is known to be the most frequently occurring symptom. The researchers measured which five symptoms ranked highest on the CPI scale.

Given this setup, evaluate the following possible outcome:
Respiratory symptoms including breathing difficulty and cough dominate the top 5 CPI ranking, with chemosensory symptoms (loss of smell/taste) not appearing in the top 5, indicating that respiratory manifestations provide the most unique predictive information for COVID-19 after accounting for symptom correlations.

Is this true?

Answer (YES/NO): NO